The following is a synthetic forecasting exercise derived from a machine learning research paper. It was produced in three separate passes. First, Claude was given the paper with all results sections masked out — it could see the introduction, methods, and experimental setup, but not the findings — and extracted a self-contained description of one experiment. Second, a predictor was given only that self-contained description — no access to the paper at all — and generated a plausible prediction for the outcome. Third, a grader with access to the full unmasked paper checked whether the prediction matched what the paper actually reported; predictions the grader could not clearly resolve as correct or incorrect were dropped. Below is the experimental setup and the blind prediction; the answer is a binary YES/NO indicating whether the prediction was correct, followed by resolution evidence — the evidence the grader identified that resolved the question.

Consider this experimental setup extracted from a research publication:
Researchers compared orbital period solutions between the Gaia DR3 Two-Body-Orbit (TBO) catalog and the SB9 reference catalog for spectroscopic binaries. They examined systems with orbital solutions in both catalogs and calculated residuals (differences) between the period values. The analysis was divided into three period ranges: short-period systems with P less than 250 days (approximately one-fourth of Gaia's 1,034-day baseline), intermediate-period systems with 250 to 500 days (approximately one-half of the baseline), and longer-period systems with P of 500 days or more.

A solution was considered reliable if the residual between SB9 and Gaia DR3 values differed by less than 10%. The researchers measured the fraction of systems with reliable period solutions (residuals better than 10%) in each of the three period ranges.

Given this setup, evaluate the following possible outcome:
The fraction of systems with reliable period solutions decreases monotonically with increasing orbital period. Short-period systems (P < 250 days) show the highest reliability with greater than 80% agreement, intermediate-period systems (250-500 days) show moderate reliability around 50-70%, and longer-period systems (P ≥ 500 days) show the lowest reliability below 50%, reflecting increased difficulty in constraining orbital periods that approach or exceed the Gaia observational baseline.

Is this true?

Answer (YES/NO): NO